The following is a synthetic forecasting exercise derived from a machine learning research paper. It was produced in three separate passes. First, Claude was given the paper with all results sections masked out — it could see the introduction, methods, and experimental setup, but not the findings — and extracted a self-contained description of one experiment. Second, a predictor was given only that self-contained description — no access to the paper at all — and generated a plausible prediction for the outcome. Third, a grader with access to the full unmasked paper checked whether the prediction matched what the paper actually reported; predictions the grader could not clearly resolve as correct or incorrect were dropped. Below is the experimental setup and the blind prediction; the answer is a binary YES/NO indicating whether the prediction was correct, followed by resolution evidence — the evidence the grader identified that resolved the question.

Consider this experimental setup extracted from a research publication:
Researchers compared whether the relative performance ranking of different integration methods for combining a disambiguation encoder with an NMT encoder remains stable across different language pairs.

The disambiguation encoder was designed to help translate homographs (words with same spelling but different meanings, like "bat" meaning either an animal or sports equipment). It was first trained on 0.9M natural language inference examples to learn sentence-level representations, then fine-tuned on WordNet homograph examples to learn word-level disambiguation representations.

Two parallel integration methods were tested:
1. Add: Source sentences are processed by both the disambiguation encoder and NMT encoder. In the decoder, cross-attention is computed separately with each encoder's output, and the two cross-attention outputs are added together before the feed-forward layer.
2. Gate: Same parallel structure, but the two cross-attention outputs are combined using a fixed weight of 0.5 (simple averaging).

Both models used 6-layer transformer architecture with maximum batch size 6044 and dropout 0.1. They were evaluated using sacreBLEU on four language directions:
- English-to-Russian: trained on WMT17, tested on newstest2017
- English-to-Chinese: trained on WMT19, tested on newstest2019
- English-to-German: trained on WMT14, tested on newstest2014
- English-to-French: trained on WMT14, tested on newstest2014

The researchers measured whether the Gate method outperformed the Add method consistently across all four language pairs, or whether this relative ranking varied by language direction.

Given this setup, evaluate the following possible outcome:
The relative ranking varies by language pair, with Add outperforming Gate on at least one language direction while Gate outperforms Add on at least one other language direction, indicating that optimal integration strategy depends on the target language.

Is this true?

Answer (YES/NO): YES